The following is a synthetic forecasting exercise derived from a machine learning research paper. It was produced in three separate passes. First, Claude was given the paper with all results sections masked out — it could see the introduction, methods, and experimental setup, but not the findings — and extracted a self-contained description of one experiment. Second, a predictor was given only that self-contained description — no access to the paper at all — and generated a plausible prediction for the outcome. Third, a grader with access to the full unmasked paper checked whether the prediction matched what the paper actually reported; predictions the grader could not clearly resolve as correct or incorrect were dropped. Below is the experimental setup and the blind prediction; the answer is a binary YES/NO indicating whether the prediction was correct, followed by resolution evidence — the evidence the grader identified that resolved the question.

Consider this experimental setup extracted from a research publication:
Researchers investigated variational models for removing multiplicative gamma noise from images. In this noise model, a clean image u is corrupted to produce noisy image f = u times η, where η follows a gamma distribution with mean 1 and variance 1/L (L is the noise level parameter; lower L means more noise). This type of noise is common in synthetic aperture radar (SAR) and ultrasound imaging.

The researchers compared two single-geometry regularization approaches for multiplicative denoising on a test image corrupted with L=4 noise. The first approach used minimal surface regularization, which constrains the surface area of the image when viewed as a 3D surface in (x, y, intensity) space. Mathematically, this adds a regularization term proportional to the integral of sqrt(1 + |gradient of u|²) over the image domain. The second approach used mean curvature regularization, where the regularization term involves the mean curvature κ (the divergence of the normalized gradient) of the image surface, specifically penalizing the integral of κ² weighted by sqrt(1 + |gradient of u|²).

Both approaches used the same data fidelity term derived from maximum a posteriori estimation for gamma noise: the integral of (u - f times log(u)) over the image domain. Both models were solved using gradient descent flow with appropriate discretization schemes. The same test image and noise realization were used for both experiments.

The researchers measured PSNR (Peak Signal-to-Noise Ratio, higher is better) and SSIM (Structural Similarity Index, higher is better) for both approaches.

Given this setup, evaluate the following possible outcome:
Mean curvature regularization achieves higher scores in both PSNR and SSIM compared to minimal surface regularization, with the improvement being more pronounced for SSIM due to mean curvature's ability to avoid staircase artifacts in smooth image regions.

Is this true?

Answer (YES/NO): NO